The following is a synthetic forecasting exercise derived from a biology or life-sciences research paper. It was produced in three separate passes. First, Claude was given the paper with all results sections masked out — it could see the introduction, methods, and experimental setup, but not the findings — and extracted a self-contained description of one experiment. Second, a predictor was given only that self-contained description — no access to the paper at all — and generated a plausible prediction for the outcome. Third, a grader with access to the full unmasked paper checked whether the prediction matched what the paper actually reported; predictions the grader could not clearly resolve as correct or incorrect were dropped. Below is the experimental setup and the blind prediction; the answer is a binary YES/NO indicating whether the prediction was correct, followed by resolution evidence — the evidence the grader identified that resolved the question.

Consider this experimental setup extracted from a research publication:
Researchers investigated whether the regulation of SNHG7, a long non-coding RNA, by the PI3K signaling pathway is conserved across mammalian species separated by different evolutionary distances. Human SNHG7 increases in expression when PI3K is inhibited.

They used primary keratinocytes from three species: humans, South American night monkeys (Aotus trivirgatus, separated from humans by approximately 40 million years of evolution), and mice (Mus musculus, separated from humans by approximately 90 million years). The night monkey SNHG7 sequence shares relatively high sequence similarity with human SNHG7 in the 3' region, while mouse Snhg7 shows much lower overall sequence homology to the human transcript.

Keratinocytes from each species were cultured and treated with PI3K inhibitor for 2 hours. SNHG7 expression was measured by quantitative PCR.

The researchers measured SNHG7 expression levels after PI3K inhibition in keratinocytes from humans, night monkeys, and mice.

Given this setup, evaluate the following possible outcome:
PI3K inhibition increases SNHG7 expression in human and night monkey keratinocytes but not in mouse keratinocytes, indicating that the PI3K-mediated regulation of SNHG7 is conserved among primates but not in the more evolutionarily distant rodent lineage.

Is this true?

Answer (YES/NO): YES